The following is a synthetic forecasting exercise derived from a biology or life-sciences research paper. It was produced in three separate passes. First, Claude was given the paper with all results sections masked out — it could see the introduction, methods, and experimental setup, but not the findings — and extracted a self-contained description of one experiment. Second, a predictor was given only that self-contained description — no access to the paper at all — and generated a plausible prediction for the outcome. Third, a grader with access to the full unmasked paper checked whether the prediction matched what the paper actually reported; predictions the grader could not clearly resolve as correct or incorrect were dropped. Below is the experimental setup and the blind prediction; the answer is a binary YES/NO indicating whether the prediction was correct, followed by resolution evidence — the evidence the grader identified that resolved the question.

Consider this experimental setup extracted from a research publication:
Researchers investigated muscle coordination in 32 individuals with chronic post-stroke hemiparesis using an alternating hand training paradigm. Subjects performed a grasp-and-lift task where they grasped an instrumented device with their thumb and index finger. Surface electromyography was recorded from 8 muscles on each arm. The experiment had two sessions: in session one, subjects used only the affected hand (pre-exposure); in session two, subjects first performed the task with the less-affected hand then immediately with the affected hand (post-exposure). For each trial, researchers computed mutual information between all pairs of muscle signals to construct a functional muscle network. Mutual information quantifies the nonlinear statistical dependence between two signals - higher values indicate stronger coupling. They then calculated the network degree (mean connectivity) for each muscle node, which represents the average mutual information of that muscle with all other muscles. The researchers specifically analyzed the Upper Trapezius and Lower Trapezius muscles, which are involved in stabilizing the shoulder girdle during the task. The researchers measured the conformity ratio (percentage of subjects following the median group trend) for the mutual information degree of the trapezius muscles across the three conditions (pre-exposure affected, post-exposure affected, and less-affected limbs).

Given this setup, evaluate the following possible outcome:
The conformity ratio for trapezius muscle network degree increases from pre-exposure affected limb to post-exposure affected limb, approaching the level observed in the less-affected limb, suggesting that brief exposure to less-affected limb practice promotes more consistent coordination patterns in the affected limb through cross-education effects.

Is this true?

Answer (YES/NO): NO